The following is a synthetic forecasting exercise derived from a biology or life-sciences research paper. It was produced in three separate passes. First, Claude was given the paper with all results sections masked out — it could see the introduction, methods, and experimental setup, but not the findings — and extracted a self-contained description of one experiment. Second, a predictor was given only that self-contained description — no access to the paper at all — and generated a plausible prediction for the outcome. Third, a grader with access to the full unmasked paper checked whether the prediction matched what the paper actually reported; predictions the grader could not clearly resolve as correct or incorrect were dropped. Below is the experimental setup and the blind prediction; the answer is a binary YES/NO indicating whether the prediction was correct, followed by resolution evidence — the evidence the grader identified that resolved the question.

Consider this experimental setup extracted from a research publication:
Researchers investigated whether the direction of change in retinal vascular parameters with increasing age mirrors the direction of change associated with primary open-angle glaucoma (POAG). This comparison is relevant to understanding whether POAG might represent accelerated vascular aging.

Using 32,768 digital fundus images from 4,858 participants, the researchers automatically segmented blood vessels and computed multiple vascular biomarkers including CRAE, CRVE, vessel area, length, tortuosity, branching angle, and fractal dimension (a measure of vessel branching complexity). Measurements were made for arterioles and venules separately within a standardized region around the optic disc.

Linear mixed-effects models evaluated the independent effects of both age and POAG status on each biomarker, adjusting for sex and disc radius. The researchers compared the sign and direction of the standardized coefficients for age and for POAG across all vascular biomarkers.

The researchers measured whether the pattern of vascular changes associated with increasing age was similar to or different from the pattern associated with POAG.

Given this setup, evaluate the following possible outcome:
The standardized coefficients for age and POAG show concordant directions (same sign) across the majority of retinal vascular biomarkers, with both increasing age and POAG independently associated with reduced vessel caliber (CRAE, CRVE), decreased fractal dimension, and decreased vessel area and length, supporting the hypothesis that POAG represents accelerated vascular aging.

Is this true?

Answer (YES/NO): YES